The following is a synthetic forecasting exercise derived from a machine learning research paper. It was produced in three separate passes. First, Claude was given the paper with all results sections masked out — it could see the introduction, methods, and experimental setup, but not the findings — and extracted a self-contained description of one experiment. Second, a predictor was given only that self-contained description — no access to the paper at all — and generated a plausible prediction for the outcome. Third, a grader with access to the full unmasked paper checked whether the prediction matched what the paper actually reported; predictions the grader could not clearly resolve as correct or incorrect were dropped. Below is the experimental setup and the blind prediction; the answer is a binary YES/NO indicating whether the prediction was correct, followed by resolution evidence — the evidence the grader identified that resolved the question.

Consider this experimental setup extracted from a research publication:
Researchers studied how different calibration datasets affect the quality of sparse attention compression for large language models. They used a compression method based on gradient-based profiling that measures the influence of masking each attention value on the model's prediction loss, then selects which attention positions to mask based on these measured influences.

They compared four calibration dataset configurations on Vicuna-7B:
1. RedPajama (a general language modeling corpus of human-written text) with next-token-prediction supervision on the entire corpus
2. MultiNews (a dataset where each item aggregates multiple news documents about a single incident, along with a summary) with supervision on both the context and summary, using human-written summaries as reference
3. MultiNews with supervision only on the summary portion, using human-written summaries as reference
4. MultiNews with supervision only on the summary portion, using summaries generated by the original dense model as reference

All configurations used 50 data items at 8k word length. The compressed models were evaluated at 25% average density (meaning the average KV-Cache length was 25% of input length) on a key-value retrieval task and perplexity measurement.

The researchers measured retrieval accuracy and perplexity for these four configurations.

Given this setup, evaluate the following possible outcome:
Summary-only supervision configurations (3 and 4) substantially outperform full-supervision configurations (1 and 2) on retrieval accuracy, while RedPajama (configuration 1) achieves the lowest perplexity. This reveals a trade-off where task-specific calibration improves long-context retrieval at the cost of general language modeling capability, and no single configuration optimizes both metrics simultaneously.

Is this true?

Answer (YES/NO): NO